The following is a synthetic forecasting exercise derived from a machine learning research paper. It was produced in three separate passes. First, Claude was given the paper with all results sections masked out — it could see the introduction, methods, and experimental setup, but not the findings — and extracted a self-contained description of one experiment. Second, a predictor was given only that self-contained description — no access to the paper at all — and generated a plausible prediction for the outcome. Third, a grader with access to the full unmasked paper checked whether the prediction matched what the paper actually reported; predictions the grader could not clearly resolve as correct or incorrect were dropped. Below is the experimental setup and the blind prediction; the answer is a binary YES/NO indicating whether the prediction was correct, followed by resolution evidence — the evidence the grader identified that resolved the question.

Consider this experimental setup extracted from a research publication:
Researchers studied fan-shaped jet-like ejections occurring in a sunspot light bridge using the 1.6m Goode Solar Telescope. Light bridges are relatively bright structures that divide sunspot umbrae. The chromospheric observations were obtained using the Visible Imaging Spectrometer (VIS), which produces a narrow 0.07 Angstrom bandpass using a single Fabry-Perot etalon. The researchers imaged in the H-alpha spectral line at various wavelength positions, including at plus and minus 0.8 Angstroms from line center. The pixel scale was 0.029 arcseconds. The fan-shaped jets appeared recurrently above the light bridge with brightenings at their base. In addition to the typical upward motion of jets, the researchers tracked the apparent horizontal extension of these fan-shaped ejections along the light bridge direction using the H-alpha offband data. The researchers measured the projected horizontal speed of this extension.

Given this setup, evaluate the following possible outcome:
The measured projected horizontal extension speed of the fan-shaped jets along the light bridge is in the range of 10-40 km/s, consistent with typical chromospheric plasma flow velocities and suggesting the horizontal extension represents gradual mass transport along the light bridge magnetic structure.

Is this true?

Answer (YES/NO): NO